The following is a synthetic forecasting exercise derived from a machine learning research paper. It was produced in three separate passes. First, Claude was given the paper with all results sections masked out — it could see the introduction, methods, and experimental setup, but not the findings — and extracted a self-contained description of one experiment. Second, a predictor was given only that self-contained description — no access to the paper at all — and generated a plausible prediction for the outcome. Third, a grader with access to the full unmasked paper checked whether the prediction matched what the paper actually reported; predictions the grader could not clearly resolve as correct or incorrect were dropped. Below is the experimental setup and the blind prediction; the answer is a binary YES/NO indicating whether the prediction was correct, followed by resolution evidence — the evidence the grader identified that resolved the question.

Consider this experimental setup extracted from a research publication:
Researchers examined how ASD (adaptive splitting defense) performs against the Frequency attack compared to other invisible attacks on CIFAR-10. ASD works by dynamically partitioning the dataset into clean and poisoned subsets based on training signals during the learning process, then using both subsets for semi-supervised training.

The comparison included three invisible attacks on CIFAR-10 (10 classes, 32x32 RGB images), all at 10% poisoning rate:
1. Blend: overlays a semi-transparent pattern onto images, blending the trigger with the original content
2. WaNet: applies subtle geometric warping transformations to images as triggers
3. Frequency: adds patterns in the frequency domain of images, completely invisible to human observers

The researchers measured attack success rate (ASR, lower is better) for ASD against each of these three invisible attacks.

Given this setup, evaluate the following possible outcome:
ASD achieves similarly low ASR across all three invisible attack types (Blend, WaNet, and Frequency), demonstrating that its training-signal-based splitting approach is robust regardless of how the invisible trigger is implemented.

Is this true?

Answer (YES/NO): NO